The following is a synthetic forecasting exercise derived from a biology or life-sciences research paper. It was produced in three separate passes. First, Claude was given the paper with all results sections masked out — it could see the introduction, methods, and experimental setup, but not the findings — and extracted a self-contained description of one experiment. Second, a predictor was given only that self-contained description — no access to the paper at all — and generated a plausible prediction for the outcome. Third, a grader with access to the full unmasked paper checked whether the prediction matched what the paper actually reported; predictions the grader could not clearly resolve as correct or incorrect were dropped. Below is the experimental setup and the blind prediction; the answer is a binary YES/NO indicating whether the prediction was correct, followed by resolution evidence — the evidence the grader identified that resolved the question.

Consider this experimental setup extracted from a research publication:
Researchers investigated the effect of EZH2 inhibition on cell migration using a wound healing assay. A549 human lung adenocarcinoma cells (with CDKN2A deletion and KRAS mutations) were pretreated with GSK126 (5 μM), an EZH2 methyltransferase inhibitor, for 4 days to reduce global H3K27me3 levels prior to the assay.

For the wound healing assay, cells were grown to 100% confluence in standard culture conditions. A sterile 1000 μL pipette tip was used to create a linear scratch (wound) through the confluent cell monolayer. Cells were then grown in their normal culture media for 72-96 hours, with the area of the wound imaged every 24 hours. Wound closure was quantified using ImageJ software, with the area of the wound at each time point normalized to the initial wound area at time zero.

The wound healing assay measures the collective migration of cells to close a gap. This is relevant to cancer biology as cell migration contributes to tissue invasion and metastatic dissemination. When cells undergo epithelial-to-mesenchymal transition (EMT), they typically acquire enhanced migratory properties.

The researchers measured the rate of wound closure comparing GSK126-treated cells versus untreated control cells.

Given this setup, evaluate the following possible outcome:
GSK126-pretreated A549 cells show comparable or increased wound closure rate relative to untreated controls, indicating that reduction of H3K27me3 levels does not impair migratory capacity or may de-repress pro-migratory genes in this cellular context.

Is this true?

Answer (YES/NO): YES